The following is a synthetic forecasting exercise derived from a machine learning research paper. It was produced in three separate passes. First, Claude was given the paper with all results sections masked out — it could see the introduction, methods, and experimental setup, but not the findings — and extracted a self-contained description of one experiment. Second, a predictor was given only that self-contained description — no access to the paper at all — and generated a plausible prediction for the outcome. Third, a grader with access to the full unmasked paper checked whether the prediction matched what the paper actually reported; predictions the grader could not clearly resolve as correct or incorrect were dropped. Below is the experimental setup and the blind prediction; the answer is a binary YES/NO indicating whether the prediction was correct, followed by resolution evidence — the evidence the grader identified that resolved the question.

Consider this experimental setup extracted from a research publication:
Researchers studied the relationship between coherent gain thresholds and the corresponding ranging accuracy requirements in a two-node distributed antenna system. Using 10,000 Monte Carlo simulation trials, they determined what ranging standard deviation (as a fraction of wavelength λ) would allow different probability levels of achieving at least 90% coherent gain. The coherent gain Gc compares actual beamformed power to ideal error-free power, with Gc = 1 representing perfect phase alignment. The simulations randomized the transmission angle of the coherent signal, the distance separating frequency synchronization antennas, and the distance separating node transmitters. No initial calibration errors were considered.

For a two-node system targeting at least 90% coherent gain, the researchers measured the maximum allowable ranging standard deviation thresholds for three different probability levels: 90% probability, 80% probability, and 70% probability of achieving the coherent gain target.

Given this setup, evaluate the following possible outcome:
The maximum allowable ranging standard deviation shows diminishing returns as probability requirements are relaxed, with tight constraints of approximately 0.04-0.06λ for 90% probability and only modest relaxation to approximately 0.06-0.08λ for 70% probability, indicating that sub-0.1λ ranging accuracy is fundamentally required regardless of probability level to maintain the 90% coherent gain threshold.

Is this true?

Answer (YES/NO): NO